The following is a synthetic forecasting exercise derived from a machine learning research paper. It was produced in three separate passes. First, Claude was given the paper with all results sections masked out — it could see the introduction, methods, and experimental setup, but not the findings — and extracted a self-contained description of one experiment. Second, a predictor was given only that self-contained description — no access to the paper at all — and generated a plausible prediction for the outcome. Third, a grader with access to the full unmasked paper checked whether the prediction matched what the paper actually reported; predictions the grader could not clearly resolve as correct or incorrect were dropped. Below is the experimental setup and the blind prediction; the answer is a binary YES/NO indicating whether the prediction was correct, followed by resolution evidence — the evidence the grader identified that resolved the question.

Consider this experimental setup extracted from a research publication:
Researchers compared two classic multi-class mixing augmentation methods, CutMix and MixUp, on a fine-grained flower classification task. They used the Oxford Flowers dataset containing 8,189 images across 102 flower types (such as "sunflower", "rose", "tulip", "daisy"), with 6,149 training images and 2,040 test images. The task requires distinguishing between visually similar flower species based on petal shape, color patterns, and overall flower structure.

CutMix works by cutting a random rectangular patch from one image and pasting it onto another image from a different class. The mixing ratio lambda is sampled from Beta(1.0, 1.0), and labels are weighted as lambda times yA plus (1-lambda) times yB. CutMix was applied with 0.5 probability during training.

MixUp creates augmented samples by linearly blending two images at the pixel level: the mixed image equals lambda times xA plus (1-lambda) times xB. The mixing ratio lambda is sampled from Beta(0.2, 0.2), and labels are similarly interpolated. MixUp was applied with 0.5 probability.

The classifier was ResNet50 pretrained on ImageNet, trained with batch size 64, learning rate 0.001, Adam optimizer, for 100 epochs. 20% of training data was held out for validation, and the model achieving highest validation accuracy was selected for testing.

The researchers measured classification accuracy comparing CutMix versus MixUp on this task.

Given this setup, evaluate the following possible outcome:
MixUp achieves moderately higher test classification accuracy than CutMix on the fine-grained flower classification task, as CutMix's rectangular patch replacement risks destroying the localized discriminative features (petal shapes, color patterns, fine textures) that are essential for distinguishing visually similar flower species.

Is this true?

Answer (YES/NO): YES